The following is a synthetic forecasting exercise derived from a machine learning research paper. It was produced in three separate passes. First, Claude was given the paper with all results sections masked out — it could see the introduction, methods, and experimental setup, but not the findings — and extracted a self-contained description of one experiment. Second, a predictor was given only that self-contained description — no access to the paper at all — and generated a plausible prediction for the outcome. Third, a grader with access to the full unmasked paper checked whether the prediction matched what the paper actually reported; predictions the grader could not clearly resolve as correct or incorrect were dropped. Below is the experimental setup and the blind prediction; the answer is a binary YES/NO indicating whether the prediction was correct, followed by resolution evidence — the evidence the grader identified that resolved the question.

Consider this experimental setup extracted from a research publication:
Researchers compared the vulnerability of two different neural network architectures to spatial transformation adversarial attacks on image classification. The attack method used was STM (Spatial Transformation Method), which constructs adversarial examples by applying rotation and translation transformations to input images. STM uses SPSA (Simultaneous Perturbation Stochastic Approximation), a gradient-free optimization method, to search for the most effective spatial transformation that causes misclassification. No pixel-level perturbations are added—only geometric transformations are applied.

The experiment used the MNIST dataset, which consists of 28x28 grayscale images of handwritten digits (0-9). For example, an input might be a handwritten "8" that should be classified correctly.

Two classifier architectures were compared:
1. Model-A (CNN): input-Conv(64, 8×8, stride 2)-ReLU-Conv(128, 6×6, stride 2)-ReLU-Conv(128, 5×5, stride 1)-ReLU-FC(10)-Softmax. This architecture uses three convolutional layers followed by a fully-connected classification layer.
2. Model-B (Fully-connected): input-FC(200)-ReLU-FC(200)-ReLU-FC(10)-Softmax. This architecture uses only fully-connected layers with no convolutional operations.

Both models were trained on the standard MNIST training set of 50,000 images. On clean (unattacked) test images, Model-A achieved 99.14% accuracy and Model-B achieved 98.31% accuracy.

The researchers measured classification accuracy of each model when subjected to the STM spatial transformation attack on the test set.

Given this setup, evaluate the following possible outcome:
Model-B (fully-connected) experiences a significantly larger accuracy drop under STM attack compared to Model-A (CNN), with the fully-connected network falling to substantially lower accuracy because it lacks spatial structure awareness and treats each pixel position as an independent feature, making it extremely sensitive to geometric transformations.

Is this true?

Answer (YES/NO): YES